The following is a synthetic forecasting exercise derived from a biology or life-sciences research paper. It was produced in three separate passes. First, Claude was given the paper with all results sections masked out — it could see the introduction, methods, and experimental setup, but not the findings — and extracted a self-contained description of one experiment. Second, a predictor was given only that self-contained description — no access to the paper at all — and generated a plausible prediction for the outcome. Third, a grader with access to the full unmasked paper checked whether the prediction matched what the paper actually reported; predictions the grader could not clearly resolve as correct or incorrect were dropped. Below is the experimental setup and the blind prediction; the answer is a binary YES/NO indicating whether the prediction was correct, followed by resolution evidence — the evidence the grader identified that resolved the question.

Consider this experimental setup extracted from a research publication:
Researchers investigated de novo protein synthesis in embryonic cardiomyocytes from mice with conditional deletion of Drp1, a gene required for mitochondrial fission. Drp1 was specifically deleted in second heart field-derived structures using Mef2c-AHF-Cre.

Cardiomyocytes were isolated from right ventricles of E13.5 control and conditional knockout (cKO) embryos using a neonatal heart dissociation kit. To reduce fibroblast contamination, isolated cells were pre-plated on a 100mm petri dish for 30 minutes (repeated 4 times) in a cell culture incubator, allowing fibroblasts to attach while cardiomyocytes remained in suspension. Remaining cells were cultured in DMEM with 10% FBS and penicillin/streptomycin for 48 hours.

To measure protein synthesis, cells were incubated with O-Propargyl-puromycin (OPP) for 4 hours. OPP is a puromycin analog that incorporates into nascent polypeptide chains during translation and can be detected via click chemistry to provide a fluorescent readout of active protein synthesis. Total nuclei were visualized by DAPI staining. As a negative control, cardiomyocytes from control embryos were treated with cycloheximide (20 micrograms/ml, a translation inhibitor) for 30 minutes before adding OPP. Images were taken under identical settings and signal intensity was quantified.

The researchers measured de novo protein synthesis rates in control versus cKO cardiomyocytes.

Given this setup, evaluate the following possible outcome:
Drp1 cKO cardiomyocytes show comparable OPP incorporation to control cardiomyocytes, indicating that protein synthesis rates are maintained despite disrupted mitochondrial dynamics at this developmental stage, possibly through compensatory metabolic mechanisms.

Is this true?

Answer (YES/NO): NO